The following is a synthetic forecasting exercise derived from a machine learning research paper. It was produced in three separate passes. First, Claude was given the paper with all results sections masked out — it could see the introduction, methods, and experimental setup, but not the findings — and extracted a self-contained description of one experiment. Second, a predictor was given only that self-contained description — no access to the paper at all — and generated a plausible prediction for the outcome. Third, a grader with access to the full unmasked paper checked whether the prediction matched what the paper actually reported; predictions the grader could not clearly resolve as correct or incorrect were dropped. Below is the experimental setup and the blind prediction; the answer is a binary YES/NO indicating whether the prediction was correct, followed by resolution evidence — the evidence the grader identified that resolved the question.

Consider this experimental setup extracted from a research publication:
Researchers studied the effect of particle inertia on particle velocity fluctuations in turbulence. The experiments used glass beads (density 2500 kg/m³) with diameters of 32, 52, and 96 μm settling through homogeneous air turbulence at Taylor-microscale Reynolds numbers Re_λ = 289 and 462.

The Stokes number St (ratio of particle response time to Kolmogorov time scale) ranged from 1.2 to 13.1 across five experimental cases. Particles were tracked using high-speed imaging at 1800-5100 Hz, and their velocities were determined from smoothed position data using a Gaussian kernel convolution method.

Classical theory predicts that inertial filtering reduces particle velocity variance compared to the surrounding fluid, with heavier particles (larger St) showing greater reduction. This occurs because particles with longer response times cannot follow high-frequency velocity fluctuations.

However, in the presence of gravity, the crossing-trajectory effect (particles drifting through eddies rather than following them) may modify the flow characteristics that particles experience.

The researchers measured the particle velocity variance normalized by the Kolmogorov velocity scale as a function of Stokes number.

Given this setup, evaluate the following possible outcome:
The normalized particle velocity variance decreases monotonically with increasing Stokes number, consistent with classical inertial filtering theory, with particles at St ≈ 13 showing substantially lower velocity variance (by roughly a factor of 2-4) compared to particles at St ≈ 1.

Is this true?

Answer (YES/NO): NO